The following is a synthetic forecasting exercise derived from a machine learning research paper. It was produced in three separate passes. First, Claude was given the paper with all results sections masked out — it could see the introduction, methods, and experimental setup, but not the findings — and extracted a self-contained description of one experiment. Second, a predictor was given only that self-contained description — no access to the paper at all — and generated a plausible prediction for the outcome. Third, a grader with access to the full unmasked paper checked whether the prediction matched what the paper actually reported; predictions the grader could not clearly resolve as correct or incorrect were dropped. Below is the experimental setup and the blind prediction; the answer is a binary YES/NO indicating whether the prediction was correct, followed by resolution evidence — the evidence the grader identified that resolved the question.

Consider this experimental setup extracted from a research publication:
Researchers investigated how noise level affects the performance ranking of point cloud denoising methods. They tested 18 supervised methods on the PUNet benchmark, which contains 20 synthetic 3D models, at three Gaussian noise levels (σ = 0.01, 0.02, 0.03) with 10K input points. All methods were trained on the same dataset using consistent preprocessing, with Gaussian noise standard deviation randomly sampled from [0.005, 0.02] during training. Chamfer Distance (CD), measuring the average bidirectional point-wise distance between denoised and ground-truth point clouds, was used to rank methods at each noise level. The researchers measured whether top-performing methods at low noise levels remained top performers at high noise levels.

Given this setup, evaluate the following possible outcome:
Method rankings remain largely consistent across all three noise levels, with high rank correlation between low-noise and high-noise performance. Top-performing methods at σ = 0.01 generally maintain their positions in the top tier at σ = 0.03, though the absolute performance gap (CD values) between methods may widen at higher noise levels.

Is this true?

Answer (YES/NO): YES